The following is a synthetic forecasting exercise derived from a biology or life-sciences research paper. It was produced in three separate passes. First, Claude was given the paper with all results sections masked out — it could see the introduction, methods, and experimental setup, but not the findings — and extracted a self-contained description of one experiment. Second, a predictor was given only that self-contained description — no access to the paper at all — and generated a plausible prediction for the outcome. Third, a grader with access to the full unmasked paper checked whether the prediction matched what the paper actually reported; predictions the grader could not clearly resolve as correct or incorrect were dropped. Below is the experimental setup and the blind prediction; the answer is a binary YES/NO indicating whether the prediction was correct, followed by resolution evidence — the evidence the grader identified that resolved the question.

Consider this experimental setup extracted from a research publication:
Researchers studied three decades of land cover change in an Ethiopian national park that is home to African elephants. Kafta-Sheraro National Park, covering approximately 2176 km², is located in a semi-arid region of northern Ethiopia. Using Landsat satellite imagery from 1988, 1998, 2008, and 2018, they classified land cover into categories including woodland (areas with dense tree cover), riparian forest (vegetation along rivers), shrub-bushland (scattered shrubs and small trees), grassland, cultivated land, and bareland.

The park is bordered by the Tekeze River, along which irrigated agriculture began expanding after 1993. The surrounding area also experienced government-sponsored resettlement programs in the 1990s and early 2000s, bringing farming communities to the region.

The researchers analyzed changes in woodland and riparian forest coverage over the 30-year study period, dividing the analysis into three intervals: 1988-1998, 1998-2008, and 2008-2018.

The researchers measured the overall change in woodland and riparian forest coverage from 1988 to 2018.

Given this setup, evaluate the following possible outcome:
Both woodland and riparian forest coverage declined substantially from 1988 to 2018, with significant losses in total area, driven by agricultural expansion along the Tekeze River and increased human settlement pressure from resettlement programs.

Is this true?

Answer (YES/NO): YES